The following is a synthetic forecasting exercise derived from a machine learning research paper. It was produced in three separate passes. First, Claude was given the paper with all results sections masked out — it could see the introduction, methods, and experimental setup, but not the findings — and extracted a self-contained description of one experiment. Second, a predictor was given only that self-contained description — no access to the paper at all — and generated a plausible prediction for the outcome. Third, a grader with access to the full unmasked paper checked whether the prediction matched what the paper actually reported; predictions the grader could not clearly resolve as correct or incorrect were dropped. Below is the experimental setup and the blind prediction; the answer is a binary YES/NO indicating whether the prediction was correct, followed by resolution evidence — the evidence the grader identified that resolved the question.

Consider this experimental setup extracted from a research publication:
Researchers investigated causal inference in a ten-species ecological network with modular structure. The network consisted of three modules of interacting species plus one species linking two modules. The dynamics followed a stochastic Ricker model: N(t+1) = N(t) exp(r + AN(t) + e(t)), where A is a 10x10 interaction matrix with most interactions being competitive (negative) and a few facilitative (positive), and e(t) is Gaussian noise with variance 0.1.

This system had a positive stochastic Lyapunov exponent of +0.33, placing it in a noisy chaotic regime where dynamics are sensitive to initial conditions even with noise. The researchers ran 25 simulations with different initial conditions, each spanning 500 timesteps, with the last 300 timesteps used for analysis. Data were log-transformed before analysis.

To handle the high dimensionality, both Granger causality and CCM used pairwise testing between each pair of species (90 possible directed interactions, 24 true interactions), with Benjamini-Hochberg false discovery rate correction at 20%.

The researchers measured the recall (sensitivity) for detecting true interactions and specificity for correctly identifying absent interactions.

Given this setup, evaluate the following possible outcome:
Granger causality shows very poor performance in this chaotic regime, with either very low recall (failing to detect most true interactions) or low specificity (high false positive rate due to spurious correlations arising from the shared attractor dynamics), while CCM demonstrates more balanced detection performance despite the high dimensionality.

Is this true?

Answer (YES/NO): NO